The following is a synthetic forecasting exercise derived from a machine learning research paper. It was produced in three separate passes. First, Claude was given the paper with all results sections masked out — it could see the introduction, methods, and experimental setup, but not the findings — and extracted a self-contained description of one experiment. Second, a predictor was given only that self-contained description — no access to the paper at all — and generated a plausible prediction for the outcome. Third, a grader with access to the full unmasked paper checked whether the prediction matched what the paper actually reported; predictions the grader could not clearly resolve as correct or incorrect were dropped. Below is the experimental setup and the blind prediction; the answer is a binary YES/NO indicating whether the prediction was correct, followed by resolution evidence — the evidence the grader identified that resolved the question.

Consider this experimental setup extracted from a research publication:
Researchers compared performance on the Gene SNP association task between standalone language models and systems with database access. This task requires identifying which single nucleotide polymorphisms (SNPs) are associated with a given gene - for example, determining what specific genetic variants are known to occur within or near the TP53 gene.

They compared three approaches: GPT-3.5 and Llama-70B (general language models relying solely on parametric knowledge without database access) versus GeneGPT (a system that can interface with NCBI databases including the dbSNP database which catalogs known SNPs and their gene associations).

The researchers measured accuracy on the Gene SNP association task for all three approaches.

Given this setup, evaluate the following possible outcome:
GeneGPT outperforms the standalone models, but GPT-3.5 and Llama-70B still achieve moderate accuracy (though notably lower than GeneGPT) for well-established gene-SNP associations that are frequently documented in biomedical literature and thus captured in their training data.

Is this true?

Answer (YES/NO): NO